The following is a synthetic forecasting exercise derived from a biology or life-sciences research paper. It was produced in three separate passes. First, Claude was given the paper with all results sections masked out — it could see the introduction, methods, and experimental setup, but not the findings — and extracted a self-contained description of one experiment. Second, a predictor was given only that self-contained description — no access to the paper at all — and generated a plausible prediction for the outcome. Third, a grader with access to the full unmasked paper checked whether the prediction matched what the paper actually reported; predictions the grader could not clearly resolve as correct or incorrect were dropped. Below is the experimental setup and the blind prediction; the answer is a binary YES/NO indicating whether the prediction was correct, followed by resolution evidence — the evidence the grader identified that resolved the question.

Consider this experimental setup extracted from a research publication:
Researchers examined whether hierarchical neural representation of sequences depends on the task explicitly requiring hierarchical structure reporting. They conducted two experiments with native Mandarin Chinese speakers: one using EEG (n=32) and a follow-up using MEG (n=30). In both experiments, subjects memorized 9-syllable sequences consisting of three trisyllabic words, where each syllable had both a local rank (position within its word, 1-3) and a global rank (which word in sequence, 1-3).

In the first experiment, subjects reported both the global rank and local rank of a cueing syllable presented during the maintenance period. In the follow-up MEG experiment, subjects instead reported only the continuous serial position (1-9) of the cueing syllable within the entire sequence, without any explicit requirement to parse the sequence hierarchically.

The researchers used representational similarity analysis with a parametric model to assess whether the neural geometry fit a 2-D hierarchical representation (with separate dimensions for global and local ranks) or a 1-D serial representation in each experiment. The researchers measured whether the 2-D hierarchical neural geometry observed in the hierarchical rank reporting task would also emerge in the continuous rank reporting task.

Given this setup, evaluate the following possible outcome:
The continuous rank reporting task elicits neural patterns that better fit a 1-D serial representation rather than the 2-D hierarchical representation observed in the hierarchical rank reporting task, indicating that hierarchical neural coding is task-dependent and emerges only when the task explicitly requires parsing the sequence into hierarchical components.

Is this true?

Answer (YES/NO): NO